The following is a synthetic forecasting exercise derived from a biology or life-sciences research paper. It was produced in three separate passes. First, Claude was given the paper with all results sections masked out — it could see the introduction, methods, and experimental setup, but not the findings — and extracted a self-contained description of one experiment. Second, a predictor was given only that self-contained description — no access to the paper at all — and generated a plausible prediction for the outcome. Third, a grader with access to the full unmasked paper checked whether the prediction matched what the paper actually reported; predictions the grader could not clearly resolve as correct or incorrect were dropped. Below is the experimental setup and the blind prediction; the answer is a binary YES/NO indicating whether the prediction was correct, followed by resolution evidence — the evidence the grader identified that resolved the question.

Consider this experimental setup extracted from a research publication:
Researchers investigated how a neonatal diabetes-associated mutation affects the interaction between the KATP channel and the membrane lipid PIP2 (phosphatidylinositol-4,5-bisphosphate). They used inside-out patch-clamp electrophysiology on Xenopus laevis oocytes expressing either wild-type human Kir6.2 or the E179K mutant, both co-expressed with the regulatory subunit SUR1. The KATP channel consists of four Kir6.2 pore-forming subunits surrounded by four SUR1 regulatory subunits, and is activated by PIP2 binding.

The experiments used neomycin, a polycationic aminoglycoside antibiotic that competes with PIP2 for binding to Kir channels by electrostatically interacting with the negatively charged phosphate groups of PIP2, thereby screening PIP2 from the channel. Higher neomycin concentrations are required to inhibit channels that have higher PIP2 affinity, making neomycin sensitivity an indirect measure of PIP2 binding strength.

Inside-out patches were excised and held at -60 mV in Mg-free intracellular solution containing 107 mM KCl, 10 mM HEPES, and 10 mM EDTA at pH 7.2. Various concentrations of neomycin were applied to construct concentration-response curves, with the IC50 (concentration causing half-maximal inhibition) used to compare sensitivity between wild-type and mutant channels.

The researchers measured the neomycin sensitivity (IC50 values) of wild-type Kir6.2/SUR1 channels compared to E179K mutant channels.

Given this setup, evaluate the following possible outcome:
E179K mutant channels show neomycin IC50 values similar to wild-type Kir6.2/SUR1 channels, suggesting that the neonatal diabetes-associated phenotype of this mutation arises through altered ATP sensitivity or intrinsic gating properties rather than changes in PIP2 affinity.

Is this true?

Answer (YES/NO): NO